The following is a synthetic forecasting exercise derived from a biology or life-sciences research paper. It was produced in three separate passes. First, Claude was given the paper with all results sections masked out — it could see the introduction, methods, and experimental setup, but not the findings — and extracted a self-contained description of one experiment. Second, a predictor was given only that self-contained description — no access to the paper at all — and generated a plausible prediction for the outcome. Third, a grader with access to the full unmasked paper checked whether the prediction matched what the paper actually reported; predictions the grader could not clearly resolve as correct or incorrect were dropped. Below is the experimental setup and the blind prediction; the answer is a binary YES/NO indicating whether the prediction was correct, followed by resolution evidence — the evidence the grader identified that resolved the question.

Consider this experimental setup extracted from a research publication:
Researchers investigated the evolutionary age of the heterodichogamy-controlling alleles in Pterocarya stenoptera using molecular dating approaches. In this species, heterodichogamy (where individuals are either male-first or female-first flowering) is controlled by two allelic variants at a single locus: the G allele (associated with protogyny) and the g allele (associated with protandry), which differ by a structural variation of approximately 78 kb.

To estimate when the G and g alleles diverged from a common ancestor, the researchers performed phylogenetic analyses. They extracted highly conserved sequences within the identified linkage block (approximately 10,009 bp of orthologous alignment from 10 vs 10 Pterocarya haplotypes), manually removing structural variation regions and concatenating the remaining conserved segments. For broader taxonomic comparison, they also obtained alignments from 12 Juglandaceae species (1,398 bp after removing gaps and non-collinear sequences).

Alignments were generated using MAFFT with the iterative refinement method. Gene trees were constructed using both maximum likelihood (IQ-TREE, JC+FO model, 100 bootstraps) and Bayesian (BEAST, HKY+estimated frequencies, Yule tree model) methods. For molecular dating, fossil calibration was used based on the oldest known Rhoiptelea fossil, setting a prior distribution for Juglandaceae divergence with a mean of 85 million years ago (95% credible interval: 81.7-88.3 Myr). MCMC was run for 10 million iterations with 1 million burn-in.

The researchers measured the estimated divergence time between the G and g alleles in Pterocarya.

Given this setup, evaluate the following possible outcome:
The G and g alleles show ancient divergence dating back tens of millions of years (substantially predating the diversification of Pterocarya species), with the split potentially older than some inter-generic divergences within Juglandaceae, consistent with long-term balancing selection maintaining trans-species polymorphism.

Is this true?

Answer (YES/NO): NO